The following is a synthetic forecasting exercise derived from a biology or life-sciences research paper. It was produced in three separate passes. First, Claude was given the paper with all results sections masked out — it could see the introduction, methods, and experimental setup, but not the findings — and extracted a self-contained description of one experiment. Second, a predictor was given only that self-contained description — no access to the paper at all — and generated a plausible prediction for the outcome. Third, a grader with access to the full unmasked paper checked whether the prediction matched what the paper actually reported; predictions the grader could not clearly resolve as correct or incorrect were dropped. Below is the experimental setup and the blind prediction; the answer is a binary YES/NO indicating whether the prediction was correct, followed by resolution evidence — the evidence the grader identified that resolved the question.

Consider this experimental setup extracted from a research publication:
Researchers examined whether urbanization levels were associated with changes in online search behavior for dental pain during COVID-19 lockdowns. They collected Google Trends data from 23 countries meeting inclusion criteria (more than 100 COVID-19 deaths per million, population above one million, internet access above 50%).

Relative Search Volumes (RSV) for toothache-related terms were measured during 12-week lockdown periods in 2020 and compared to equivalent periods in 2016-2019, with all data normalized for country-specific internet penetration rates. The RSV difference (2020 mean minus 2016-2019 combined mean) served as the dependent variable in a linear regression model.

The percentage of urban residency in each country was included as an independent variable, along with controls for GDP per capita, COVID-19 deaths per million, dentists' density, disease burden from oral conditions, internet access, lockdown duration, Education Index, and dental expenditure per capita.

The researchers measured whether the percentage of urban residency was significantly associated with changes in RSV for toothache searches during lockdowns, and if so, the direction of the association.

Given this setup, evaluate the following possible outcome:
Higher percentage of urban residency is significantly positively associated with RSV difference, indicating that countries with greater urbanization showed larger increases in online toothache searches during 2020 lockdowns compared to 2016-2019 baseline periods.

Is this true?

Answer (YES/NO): NO